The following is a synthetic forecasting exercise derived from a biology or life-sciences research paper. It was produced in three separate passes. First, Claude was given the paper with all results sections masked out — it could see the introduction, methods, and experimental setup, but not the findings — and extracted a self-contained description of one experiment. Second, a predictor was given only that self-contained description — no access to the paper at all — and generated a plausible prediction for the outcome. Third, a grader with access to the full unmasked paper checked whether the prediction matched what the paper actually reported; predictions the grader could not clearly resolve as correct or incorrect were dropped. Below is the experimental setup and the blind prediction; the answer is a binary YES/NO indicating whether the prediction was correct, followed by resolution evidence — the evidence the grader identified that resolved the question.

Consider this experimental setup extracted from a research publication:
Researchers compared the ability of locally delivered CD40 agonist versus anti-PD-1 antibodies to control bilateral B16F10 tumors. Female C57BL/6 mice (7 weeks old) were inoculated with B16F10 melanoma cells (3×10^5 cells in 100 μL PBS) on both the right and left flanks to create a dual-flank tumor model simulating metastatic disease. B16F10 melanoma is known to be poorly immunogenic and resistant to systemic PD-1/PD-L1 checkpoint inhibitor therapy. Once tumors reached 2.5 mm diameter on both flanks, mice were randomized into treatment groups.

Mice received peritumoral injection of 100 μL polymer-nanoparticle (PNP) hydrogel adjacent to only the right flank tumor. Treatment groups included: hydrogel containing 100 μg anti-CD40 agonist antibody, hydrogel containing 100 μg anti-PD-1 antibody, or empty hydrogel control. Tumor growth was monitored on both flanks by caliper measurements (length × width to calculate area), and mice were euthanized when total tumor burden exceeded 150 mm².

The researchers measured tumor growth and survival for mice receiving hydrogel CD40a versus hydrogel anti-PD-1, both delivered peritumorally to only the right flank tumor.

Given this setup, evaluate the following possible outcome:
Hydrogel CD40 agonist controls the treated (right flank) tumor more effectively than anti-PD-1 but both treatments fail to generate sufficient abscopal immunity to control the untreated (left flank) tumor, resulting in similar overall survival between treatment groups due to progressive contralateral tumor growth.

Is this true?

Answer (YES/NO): NO